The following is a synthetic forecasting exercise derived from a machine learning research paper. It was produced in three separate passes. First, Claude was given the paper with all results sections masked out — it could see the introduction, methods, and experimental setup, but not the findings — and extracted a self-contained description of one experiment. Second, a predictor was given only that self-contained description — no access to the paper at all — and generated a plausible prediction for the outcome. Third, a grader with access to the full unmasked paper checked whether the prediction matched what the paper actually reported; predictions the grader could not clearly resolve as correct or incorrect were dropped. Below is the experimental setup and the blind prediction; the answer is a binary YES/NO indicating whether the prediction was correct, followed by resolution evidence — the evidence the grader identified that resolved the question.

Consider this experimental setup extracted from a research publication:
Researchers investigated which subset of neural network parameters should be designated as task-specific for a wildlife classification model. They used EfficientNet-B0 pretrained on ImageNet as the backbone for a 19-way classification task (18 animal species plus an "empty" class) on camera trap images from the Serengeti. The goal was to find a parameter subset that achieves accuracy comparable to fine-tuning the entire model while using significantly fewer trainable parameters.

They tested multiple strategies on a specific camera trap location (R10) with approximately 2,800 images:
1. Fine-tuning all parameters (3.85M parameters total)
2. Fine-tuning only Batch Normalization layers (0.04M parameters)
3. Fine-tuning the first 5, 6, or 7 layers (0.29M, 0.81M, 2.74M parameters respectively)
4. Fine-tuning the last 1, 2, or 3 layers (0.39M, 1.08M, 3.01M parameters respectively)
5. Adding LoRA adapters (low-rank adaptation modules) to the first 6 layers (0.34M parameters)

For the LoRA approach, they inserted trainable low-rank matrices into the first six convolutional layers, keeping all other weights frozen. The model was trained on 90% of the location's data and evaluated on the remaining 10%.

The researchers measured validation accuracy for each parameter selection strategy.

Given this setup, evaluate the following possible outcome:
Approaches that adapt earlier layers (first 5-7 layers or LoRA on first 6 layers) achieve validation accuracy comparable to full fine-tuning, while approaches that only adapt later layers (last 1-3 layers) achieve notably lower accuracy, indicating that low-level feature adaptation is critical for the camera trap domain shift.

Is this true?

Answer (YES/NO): NO